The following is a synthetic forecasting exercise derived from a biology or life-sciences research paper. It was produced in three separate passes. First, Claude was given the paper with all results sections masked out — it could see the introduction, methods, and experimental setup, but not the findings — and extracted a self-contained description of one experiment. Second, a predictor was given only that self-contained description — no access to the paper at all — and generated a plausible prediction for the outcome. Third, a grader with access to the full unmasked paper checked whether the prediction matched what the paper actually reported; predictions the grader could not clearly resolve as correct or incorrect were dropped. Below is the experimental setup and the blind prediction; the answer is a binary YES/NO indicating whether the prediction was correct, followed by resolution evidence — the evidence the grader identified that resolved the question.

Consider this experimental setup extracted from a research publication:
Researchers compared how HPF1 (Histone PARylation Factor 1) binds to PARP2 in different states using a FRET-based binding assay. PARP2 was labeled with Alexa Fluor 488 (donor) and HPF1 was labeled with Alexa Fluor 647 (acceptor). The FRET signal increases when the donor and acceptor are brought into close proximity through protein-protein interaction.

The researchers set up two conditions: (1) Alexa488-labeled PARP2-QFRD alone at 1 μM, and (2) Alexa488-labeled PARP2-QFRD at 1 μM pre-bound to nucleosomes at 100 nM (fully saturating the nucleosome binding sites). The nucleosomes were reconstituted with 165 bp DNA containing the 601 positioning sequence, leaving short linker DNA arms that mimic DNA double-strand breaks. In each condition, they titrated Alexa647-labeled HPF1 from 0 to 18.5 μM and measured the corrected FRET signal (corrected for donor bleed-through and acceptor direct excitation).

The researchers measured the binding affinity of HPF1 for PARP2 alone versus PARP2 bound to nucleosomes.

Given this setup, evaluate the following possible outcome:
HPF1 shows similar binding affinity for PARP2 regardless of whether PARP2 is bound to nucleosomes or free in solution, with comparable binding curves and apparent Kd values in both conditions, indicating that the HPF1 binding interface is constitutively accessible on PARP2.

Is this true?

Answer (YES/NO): NO